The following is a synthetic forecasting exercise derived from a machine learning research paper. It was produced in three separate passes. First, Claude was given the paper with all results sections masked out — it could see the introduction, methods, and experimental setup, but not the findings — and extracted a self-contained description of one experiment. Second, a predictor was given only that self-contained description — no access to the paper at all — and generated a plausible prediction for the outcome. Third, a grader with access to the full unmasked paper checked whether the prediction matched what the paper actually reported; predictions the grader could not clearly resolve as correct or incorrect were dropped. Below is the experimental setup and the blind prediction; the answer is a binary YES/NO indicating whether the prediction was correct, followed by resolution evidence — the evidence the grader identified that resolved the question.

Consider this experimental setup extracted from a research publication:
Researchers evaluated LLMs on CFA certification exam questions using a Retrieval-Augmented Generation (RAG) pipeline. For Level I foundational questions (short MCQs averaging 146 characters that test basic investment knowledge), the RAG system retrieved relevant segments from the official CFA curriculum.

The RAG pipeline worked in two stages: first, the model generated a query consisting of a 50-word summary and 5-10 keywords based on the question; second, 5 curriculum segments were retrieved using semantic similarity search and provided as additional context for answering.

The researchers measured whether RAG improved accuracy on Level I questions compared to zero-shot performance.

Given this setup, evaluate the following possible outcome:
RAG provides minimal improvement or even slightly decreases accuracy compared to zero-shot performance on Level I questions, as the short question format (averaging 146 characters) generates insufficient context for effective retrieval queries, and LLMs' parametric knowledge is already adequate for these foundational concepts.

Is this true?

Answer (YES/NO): YES